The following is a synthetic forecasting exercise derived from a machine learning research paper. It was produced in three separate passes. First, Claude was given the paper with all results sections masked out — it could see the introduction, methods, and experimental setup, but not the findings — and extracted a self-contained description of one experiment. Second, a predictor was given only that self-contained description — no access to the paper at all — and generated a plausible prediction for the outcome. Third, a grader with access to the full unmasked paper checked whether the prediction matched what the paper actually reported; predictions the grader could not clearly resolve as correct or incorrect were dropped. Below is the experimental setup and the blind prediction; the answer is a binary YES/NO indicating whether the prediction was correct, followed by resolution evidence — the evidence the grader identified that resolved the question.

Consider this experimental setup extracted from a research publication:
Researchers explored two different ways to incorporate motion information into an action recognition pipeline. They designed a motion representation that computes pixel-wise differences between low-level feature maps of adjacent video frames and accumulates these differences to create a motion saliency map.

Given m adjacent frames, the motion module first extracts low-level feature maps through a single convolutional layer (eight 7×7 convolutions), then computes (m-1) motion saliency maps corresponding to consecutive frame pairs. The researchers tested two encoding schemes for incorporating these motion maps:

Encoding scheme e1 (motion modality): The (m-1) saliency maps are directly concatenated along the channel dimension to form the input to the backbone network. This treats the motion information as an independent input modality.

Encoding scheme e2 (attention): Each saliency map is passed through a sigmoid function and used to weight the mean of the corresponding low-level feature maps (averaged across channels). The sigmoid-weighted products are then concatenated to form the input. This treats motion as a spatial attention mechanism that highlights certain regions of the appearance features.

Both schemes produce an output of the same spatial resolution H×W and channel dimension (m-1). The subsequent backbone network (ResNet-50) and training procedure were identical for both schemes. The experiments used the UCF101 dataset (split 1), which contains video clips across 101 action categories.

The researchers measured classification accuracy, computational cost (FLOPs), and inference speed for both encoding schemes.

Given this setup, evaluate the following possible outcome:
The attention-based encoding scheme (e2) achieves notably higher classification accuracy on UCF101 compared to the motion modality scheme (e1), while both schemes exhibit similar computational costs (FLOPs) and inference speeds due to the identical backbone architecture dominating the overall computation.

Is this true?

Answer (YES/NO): NO